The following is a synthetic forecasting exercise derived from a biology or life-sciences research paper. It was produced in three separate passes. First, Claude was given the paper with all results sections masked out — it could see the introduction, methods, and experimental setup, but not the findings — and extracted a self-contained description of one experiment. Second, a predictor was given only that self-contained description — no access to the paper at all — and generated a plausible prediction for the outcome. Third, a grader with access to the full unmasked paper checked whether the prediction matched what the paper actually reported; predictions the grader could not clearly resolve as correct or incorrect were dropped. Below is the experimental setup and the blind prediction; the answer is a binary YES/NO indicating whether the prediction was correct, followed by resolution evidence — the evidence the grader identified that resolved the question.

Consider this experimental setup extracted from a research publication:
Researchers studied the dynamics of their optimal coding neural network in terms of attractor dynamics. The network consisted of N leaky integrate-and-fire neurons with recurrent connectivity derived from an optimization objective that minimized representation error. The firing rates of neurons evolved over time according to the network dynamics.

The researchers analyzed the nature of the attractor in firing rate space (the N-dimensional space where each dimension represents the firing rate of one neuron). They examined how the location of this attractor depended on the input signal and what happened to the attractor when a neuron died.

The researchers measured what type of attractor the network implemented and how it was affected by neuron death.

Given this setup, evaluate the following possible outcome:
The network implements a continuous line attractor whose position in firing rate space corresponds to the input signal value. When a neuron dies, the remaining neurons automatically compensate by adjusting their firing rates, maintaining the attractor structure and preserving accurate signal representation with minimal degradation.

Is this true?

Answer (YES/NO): NO